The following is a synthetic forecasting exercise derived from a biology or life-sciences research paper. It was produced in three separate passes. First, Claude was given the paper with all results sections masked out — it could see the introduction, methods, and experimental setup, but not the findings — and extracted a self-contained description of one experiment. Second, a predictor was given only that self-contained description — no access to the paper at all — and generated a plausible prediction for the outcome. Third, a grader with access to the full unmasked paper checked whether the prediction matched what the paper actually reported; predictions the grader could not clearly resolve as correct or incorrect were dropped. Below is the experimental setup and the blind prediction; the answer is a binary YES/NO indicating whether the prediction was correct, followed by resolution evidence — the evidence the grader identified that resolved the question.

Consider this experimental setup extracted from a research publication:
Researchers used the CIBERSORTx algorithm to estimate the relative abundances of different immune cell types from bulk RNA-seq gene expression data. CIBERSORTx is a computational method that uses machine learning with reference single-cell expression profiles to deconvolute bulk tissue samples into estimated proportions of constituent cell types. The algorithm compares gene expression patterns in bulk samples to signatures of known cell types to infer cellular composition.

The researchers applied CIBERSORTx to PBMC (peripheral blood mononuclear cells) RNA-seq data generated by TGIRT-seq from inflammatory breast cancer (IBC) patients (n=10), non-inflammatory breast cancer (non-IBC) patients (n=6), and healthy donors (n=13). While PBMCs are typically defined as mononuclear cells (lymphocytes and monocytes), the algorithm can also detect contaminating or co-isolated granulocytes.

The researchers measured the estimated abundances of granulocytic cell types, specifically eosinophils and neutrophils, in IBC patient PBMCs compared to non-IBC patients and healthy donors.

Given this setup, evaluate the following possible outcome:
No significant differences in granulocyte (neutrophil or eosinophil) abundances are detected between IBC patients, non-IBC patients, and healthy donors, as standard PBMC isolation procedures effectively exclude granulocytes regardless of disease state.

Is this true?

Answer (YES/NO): NO